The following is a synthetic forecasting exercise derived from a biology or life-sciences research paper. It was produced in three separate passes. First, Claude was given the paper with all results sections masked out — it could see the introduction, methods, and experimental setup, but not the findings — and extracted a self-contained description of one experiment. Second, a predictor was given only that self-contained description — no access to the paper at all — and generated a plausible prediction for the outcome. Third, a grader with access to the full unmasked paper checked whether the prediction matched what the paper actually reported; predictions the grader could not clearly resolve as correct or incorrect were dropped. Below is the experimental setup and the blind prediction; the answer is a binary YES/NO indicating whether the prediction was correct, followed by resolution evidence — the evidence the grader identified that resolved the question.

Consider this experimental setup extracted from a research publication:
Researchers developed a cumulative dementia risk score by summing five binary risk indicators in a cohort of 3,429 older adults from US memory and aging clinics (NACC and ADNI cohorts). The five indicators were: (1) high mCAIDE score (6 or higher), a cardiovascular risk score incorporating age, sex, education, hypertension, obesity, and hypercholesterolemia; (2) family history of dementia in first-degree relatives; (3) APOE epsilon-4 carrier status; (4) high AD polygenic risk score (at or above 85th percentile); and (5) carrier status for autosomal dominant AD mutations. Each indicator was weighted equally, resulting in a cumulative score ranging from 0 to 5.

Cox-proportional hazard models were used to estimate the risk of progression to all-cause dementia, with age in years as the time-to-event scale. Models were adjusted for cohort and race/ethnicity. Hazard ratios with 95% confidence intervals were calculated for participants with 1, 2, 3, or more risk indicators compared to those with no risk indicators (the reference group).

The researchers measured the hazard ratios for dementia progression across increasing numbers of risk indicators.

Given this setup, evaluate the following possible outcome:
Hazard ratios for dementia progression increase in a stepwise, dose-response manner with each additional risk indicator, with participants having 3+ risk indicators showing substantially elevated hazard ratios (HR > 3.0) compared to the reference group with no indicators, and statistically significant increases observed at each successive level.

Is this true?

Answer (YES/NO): YES